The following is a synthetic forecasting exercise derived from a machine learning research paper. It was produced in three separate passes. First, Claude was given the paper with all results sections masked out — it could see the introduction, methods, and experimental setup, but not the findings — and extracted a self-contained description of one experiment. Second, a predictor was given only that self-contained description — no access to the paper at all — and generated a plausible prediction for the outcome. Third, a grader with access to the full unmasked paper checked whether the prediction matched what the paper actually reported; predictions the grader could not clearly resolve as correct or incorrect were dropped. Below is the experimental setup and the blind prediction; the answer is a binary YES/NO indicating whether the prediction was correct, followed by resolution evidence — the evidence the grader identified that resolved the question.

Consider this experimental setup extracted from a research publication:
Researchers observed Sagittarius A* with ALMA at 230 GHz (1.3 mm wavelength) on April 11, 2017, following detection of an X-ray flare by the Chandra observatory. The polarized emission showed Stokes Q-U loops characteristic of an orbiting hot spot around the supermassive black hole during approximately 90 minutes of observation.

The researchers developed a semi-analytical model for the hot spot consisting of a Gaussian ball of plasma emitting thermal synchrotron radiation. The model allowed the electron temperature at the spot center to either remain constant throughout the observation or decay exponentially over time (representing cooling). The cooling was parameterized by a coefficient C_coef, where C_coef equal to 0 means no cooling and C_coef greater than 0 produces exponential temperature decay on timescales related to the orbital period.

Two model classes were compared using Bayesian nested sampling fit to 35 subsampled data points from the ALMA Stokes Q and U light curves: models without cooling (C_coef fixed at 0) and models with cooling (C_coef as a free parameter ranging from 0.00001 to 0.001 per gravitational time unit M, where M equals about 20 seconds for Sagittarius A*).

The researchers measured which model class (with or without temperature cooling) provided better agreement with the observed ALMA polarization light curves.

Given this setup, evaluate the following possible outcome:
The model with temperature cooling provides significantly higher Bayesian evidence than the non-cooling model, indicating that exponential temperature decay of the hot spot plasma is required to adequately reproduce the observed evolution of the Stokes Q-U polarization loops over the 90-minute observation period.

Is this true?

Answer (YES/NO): NO